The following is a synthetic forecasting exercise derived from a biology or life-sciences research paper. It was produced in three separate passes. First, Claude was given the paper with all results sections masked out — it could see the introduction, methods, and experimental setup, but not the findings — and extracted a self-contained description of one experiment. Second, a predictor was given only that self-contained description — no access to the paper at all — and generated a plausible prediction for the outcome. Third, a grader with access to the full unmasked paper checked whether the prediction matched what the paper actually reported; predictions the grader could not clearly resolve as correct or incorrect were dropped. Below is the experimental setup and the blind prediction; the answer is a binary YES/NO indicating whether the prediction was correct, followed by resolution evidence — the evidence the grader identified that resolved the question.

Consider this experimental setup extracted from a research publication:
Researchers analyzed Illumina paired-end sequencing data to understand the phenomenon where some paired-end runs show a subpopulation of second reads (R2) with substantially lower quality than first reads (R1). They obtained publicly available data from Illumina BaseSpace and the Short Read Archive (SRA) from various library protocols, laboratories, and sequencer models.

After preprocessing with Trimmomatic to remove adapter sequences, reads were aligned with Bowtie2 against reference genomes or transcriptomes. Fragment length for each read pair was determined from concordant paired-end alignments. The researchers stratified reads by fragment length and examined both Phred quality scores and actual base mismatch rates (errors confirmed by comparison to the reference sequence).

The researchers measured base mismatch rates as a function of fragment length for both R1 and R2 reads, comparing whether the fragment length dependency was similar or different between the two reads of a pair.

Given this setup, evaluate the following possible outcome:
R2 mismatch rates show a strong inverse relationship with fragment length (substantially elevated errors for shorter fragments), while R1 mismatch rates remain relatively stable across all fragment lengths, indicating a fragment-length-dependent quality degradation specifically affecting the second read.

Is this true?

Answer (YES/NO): NO